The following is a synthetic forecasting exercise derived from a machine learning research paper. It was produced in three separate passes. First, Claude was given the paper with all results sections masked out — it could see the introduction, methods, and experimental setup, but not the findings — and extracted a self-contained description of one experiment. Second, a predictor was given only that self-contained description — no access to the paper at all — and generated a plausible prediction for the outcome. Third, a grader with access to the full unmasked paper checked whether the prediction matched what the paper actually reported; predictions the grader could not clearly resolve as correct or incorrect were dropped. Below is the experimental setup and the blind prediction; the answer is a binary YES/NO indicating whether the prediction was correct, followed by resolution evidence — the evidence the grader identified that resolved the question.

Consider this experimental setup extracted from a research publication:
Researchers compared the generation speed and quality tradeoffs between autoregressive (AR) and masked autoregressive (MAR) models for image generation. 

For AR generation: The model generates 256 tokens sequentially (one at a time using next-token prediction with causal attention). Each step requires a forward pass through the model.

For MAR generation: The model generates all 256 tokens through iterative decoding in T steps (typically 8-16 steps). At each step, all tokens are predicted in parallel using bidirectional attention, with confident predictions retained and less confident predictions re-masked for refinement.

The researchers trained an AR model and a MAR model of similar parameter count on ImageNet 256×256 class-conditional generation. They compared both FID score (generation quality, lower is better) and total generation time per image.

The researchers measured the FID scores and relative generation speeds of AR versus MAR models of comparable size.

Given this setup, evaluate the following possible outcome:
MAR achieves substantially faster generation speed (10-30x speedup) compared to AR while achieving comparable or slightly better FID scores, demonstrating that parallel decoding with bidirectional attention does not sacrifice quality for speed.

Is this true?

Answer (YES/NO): NO